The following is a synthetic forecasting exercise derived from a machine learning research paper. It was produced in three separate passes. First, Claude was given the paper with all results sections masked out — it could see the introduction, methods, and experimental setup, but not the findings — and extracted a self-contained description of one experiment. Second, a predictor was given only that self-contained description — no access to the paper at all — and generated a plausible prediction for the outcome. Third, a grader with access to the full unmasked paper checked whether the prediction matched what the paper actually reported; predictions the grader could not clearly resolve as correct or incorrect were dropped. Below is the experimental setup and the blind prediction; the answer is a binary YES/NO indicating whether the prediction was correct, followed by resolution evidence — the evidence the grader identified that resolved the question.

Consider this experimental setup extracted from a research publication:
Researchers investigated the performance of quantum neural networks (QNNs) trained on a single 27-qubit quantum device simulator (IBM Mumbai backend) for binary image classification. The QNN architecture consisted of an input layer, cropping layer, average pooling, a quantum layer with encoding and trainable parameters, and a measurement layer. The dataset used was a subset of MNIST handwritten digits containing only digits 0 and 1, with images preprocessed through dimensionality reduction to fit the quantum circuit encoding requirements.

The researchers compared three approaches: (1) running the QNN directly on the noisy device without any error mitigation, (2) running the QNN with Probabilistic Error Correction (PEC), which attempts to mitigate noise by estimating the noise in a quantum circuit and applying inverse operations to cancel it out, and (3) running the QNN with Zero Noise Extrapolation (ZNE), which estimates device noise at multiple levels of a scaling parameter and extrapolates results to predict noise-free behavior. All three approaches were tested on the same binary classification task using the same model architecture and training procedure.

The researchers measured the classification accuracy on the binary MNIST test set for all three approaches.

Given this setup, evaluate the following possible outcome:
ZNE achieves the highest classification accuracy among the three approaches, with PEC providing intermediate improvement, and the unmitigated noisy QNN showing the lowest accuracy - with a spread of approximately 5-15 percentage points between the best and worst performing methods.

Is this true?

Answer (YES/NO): NO